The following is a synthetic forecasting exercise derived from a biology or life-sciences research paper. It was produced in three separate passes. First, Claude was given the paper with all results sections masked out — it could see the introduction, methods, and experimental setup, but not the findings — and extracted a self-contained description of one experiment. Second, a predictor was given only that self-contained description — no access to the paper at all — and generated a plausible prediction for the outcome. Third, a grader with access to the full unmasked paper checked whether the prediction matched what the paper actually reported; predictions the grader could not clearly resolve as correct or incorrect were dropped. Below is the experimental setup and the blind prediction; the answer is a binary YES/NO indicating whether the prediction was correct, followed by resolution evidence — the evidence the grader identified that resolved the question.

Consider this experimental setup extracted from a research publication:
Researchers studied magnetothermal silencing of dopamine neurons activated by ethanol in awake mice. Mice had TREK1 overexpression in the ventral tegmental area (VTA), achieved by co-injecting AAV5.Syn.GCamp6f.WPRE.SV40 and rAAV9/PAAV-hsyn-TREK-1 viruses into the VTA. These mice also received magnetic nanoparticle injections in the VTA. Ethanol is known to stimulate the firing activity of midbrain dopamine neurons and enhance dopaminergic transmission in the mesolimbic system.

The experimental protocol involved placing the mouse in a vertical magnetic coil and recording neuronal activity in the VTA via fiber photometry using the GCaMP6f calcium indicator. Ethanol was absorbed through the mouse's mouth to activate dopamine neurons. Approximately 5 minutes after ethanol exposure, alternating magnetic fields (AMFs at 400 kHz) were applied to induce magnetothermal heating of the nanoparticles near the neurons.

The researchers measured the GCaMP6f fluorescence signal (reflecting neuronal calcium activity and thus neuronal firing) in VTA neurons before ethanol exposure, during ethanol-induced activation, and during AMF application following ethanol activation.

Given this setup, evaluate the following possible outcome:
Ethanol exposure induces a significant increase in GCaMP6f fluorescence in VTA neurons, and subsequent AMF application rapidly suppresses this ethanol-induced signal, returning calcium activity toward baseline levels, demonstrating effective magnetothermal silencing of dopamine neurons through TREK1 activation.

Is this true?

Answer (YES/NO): YES